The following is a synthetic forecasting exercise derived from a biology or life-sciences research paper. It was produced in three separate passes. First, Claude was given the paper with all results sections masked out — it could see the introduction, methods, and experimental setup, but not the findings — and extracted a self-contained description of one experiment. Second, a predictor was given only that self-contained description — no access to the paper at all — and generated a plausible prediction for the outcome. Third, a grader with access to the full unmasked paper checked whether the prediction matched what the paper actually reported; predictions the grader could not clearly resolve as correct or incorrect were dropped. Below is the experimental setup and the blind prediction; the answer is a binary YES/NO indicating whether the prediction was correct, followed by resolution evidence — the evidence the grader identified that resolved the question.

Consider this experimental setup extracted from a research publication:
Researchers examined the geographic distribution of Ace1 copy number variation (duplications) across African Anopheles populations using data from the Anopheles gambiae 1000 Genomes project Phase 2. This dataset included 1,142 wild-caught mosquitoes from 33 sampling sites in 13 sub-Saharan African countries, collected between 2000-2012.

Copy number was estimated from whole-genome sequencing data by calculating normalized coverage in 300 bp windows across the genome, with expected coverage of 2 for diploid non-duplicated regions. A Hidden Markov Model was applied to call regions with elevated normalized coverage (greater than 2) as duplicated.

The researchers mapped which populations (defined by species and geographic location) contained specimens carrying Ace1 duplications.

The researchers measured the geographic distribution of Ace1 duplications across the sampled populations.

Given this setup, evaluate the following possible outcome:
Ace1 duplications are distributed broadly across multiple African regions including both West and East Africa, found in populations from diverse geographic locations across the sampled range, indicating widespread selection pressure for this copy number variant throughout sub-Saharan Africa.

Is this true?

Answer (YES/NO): NO